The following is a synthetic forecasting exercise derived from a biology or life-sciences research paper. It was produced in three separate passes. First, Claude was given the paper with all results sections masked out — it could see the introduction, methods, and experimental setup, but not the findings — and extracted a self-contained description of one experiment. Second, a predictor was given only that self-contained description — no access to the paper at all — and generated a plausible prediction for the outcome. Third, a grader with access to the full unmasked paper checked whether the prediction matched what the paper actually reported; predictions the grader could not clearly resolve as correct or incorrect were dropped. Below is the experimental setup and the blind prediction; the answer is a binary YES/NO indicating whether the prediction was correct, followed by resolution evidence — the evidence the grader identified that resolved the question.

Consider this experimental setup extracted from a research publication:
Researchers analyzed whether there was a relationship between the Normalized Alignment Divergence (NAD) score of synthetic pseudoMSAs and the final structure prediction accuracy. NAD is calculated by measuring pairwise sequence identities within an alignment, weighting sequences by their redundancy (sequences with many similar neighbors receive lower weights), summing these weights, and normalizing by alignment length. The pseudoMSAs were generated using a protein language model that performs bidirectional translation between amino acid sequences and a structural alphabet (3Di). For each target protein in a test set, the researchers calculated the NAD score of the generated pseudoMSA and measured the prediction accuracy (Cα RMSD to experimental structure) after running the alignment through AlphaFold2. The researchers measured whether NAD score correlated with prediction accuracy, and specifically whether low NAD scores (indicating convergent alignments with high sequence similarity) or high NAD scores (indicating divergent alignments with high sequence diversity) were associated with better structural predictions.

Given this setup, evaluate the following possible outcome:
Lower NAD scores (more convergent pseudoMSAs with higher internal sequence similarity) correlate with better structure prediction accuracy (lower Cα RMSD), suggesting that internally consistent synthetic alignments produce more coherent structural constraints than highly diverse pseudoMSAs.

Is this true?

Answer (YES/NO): NO